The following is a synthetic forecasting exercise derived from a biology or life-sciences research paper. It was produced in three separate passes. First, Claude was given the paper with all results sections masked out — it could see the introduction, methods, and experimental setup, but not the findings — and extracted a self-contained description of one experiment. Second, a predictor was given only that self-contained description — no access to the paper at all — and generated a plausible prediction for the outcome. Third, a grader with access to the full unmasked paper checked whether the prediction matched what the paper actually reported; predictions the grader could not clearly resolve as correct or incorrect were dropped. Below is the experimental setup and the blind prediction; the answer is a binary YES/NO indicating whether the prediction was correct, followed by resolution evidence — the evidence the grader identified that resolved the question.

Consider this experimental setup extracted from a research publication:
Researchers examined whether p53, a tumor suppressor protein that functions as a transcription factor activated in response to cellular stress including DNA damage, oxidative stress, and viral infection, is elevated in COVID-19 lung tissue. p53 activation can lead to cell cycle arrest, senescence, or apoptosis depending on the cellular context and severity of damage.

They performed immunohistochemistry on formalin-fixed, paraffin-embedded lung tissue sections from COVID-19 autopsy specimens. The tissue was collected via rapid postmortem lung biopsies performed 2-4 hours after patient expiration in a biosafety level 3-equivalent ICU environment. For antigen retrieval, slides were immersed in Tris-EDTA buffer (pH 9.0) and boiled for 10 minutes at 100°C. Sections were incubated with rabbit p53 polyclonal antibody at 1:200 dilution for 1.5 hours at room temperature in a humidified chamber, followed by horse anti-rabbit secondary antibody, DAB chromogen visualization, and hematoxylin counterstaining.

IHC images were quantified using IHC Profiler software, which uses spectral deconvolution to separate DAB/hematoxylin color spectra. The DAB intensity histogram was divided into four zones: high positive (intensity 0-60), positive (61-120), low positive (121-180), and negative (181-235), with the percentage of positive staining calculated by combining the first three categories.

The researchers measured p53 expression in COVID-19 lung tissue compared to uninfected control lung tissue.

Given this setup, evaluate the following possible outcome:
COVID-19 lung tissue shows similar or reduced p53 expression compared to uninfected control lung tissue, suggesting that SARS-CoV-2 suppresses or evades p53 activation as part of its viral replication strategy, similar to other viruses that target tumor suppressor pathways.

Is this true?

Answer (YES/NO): NO